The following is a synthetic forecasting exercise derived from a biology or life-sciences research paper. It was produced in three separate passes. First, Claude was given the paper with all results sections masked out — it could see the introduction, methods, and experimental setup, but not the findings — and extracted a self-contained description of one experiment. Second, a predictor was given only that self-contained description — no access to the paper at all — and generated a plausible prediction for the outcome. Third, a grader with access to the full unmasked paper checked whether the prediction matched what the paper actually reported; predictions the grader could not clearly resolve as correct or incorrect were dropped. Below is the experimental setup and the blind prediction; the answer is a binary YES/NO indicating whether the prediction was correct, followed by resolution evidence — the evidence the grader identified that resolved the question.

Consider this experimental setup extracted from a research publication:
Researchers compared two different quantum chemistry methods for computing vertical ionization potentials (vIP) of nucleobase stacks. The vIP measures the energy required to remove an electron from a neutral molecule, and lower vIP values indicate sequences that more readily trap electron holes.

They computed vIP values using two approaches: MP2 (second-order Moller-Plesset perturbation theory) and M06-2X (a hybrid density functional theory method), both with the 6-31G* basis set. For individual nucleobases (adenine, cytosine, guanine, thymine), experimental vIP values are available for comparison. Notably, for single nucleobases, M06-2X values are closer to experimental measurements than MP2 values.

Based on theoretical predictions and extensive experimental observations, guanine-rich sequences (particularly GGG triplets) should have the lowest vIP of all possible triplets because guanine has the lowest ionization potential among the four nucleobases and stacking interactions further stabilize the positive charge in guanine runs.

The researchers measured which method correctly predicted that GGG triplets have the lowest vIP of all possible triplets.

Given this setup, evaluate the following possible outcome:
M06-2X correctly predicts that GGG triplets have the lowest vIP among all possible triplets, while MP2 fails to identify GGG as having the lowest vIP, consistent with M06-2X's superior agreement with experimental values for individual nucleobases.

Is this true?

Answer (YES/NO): NO